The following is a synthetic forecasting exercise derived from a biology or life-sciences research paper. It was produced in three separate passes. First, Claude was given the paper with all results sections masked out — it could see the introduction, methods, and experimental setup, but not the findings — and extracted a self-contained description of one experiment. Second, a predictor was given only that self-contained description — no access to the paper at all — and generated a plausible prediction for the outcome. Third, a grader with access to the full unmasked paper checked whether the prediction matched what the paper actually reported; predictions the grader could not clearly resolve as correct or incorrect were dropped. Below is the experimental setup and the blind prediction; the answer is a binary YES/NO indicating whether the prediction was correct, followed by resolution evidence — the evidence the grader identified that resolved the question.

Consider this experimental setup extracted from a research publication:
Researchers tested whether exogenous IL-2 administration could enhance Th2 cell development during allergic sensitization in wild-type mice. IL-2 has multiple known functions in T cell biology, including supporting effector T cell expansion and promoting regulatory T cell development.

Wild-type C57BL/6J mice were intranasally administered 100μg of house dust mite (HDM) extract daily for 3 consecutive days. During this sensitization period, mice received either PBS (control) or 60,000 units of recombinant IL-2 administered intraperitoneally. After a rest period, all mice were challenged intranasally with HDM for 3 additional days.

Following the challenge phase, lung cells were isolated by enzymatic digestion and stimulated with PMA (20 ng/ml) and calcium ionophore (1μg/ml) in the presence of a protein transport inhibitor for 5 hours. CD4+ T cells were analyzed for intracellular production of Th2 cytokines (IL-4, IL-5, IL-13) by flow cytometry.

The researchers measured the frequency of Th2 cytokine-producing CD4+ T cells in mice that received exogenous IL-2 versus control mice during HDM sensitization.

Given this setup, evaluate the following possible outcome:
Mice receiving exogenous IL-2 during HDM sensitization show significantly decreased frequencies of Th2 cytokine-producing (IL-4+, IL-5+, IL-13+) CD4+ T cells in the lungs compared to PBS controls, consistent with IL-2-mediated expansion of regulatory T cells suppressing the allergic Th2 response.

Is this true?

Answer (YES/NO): NO